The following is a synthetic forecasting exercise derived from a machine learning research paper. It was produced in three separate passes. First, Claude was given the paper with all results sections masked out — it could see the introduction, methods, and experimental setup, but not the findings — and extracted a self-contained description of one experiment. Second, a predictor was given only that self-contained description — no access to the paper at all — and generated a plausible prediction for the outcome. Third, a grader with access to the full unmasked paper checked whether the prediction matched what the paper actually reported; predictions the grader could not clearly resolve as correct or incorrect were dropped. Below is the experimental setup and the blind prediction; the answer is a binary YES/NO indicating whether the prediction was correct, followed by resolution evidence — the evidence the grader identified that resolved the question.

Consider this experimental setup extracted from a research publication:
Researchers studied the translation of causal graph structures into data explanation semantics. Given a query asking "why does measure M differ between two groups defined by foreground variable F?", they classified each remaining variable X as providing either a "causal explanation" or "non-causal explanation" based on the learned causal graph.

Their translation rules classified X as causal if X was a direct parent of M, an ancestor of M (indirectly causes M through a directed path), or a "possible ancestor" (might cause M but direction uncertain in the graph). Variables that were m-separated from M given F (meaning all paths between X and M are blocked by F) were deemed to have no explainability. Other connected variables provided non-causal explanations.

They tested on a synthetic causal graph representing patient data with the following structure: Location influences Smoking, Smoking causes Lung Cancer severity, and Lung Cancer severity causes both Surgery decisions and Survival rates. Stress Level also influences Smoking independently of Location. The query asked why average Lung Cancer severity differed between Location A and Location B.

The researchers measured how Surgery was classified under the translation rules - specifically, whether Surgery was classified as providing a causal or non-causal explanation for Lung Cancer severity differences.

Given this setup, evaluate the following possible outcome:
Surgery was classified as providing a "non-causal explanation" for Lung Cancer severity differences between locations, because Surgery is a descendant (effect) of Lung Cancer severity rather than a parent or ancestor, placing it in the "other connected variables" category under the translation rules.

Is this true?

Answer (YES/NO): YES